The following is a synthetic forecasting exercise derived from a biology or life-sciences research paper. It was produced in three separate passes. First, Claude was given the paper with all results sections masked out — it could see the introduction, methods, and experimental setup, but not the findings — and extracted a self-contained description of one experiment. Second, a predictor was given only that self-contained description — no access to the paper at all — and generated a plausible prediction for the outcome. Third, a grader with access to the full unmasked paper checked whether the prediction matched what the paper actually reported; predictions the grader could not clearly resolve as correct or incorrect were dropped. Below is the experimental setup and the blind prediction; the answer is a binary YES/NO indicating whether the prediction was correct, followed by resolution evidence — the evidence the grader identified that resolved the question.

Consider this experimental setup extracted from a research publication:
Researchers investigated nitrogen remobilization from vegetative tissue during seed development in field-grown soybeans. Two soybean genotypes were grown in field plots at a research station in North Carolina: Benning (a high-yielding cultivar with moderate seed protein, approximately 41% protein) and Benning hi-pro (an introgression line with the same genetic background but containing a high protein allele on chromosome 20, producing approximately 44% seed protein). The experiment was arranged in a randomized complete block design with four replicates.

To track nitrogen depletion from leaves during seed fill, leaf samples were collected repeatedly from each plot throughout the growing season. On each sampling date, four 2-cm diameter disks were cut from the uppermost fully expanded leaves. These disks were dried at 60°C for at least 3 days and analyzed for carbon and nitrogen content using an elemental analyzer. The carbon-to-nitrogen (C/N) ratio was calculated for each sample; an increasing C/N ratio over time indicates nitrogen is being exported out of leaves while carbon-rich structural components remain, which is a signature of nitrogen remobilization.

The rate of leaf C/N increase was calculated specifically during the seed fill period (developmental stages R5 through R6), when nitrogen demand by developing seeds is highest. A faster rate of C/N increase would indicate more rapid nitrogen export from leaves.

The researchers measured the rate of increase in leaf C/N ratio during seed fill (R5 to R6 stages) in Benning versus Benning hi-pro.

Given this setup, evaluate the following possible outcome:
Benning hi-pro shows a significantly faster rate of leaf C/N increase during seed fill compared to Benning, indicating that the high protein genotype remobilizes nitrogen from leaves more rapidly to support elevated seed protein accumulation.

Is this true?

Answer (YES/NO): NO